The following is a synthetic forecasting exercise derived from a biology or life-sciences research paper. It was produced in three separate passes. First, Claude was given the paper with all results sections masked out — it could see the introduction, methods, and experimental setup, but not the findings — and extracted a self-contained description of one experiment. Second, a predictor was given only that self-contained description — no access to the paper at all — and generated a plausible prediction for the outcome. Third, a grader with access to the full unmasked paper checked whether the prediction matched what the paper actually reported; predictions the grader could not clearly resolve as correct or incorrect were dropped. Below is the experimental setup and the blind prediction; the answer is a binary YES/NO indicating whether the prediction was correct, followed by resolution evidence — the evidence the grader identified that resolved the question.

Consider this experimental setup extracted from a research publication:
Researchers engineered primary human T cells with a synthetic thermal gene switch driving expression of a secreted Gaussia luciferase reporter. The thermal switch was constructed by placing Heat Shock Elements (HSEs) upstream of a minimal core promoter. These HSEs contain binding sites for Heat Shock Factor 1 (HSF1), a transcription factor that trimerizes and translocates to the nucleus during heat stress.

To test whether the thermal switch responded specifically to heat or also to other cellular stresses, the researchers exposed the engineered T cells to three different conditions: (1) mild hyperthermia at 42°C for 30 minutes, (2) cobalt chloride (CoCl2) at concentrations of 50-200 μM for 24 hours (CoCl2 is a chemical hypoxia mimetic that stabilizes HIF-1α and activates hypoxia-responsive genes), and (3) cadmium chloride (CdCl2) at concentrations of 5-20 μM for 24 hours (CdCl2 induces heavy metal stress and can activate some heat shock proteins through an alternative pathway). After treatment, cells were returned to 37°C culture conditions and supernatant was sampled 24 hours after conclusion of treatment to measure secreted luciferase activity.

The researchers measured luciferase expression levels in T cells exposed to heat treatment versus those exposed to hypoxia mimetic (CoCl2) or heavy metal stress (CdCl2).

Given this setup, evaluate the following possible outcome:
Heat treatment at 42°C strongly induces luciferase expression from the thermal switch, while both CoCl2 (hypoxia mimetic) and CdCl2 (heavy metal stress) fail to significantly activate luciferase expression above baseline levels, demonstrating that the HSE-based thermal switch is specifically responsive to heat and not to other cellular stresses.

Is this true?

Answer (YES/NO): YES